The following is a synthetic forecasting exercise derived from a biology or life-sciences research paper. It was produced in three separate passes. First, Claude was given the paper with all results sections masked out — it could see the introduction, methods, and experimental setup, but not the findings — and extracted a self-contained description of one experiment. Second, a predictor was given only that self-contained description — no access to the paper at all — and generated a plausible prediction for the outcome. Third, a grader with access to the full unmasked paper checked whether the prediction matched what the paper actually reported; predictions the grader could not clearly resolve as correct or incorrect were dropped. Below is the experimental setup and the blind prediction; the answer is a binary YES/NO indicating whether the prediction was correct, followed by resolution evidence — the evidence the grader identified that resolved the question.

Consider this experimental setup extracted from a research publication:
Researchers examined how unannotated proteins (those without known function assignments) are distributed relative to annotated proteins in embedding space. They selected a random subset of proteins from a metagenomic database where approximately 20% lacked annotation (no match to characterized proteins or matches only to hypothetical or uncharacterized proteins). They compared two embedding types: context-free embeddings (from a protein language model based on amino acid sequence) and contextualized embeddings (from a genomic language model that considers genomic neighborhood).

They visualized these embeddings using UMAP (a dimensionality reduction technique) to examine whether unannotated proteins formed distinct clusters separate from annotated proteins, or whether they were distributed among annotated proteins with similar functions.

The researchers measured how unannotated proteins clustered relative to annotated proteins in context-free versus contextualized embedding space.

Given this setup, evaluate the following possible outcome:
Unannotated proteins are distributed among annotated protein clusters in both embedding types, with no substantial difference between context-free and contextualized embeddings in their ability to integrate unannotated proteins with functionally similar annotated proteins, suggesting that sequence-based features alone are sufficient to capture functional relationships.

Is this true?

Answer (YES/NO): NO